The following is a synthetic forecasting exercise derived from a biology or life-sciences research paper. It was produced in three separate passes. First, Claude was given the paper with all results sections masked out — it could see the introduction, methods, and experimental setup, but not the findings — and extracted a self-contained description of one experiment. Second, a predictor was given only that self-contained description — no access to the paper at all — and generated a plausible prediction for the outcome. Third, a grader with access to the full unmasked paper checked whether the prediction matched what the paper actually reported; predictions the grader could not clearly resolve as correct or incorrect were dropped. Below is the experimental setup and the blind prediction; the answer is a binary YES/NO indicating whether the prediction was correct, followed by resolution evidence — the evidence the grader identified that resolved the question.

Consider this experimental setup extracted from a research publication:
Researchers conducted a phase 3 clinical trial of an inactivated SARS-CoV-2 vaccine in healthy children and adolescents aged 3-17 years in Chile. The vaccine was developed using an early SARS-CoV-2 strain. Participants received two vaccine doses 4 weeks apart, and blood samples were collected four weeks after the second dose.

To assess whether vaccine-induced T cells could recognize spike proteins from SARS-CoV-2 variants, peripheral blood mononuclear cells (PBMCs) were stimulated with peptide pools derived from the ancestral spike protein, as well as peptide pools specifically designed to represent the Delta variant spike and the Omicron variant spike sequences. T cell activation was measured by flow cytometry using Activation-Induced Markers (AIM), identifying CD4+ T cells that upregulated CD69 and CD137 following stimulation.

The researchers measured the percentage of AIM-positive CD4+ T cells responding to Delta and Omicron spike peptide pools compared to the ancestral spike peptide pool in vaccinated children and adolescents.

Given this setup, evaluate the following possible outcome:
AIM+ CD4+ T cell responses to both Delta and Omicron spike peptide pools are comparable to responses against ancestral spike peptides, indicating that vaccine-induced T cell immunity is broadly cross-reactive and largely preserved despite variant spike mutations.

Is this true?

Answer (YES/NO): NO